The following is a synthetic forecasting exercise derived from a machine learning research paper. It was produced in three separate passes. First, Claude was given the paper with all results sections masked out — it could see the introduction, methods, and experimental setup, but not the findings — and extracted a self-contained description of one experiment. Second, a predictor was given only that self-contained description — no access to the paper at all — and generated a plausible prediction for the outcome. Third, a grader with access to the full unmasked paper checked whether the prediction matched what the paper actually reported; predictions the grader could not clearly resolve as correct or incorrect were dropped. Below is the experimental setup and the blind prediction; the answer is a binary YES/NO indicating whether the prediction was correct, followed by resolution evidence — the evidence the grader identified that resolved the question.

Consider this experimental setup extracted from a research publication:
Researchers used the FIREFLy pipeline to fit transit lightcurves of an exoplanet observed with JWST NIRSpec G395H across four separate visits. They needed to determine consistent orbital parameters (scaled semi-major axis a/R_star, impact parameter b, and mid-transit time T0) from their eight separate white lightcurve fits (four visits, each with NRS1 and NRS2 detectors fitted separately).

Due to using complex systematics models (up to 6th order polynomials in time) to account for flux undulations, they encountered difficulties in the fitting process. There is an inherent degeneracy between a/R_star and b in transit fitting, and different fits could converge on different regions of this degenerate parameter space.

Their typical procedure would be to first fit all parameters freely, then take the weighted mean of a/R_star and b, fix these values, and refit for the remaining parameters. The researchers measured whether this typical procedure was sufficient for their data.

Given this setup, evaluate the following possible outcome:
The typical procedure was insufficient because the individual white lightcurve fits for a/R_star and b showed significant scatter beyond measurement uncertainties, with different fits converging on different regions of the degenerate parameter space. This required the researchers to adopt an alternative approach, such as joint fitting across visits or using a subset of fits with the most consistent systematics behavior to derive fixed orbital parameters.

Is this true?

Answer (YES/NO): NO